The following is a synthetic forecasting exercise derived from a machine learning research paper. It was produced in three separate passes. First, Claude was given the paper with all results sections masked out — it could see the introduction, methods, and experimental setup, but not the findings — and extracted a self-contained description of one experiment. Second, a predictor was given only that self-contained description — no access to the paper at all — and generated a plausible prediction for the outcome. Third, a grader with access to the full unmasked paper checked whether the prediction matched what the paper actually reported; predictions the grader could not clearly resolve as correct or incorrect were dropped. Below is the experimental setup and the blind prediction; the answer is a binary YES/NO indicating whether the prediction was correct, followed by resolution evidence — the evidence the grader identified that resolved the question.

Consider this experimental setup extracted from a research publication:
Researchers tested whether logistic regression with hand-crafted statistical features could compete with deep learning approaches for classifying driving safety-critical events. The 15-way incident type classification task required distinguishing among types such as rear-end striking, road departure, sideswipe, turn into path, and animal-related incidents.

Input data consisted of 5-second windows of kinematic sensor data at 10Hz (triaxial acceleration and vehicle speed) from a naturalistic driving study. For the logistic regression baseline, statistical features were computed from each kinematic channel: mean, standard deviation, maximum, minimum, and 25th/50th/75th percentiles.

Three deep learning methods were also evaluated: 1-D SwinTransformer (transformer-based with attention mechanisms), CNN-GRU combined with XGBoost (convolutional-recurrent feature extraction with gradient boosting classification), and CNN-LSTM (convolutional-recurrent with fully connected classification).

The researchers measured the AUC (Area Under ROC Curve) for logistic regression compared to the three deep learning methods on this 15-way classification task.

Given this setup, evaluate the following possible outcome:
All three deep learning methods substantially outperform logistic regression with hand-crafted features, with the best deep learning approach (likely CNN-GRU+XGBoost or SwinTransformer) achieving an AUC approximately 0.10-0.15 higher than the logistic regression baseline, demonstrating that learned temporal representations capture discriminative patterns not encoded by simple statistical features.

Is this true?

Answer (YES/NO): NO